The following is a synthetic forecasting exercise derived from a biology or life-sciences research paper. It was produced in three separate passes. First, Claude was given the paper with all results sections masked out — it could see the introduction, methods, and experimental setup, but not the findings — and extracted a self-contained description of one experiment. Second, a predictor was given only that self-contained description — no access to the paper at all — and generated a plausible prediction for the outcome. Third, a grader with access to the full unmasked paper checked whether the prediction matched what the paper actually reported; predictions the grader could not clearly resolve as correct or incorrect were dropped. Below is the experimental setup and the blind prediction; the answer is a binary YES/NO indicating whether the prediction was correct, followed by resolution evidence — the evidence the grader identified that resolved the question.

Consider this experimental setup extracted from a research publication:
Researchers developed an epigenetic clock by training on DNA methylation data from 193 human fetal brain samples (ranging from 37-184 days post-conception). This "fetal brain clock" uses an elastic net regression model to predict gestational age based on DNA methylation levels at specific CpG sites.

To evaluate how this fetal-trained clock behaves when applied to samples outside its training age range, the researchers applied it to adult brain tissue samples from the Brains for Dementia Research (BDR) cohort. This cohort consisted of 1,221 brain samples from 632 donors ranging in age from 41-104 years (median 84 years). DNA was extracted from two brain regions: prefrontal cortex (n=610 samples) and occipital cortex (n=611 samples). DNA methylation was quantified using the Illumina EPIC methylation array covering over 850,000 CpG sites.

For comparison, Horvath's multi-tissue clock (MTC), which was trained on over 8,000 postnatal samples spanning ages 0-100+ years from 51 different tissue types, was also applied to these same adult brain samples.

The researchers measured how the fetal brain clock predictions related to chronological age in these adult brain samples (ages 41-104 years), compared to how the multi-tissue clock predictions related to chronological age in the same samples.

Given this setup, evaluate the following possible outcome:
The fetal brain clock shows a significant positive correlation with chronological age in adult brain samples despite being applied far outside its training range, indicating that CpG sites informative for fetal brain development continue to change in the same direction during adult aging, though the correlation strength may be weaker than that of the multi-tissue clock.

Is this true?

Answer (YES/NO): NO